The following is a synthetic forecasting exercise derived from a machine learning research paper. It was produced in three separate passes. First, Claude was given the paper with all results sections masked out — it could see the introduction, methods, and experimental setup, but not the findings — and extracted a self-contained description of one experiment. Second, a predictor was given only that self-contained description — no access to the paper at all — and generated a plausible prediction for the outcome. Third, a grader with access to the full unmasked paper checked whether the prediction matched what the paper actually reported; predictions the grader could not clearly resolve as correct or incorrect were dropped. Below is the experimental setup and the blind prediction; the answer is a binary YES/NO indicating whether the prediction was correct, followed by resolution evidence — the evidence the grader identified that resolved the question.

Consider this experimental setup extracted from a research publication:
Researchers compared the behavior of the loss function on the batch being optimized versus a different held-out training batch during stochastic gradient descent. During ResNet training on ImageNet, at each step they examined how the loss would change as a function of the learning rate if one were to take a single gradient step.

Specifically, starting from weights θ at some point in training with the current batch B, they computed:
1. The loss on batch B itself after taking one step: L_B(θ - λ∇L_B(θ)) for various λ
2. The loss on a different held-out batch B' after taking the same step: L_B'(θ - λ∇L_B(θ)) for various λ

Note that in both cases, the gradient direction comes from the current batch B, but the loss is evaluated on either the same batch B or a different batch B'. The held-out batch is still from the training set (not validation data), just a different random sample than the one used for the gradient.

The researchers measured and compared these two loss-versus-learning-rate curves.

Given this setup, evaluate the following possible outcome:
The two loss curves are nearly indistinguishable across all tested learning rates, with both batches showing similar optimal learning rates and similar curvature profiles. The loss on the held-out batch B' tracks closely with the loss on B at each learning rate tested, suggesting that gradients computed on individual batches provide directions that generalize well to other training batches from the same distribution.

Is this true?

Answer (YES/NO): NO